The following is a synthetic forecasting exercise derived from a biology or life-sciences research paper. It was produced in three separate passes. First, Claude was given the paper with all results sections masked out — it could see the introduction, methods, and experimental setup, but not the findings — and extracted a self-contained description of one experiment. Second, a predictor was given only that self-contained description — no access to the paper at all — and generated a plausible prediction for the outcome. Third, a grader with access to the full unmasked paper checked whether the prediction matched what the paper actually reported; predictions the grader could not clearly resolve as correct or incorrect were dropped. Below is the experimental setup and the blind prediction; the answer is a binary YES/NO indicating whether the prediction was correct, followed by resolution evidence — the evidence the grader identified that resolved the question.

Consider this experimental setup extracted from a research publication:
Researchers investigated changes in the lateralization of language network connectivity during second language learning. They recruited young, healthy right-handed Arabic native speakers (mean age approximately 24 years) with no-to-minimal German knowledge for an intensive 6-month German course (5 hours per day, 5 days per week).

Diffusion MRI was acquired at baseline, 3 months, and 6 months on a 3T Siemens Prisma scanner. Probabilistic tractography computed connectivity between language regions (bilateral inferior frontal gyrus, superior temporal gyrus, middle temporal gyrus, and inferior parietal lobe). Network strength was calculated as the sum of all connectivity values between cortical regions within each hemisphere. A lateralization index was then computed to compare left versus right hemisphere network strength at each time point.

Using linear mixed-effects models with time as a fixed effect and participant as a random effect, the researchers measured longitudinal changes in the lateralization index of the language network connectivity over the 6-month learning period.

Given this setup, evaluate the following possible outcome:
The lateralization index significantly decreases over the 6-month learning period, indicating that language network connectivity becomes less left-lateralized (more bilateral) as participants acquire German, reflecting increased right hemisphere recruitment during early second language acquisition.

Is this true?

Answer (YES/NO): NO